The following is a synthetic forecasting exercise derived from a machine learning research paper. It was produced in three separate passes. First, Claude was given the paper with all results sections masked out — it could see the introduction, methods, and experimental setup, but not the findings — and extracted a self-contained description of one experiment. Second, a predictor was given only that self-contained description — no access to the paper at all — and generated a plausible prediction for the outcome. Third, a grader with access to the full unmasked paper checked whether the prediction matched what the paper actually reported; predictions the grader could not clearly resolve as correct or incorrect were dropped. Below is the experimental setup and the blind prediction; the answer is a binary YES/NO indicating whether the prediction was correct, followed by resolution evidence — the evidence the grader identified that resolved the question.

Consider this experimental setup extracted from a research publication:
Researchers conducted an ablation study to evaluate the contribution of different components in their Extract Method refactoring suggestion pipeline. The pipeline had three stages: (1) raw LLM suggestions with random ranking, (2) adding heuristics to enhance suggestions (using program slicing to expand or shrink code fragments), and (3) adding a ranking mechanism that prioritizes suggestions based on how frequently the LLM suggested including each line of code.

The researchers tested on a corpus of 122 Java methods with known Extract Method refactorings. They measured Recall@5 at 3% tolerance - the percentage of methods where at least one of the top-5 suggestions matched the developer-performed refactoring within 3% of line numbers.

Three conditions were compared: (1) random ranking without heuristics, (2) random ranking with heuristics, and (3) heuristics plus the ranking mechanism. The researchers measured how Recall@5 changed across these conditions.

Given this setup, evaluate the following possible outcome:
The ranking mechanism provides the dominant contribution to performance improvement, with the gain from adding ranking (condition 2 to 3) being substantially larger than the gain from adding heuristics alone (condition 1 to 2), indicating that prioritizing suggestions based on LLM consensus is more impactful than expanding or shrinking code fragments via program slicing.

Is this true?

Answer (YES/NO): NO